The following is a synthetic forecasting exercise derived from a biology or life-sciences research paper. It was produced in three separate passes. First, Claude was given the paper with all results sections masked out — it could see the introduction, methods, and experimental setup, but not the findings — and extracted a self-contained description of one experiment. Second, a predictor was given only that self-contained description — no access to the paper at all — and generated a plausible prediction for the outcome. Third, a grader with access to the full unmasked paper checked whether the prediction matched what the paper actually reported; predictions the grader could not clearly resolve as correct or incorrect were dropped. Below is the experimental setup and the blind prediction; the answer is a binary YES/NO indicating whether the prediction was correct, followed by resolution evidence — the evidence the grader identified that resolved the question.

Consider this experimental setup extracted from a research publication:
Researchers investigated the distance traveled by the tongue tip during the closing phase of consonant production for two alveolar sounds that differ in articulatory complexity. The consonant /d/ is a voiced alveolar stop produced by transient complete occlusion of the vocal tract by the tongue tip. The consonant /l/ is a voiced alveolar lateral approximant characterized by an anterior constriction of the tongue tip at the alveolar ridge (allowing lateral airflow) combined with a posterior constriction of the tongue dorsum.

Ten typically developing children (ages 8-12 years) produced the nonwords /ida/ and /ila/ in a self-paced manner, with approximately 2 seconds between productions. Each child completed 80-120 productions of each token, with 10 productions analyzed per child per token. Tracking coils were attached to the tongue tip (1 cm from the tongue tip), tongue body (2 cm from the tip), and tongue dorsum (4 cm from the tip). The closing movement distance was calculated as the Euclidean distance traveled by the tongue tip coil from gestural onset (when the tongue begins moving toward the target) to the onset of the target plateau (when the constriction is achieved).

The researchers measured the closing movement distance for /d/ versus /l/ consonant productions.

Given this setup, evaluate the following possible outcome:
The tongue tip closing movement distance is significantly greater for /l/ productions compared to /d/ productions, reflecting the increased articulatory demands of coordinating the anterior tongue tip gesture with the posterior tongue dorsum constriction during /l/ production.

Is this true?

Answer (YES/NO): NO